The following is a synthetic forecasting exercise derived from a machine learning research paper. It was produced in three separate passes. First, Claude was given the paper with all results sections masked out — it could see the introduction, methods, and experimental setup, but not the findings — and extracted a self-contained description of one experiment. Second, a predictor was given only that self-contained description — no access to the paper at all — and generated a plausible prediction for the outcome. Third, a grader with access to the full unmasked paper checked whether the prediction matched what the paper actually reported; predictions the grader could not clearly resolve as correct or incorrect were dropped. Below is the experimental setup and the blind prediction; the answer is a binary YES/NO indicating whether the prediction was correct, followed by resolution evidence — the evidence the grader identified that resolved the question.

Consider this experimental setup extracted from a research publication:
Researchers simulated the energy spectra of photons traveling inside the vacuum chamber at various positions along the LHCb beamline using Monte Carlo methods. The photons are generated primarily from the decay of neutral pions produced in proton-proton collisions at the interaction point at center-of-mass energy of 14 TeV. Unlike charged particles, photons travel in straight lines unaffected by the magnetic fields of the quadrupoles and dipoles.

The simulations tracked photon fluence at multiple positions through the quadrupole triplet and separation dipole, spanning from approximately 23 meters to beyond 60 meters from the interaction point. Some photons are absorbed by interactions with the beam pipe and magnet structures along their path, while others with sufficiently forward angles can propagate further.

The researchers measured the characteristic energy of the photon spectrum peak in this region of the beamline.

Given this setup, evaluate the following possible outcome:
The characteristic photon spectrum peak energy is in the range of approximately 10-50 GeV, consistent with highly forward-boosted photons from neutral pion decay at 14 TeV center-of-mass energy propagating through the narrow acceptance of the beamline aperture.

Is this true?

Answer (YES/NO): NO